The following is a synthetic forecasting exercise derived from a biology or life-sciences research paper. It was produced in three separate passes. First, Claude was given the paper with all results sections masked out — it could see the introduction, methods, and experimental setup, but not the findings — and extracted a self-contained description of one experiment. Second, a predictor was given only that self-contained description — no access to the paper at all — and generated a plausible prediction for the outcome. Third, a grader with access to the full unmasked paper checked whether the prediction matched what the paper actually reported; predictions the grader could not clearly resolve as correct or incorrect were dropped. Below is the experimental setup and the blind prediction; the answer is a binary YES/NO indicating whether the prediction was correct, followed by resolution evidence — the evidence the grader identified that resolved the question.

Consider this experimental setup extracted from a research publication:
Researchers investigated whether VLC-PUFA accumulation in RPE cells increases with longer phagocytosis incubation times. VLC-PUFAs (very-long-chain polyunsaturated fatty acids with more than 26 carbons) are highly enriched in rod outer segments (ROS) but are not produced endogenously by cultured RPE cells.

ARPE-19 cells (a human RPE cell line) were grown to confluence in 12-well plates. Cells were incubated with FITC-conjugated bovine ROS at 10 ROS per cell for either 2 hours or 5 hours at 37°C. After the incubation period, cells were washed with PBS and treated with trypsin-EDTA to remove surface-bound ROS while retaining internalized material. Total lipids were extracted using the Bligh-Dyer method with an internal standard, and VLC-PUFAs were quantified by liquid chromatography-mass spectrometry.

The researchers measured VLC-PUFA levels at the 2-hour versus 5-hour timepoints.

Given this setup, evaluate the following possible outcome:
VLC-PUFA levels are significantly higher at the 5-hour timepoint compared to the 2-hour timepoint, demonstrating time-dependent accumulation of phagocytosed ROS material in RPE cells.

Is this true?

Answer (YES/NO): YES